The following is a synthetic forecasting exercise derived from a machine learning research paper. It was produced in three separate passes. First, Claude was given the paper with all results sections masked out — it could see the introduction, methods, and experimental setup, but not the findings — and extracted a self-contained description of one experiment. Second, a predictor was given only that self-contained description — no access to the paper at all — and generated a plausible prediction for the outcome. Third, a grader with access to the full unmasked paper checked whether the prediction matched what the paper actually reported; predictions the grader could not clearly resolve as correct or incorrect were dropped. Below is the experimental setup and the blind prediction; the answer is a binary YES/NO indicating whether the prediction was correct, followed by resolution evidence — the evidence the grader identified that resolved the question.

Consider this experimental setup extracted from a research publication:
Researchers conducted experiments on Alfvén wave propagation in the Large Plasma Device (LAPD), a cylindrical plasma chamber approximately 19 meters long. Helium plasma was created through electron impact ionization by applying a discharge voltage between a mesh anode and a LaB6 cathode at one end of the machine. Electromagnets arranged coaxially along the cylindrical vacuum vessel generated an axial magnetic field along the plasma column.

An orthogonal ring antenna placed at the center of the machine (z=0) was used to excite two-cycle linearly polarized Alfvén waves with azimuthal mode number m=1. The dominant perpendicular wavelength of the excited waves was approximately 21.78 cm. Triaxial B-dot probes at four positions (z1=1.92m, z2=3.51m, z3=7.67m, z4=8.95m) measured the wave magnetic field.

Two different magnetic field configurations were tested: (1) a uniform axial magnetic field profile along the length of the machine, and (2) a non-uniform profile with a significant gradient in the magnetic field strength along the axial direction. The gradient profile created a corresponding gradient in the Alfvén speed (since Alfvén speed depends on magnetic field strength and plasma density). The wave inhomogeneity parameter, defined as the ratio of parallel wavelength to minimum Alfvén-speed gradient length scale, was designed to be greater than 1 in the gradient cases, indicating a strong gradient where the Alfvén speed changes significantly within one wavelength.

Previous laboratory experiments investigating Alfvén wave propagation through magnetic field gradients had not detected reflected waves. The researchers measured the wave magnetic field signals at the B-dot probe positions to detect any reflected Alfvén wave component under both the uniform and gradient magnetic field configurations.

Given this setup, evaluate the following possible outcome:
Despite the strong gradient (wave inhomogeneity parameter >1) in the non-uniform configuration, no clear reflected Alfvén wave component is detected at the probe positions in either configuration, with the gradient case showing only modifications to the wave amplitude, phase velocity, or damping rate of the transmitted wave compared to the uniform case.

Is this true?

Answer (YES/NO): NO